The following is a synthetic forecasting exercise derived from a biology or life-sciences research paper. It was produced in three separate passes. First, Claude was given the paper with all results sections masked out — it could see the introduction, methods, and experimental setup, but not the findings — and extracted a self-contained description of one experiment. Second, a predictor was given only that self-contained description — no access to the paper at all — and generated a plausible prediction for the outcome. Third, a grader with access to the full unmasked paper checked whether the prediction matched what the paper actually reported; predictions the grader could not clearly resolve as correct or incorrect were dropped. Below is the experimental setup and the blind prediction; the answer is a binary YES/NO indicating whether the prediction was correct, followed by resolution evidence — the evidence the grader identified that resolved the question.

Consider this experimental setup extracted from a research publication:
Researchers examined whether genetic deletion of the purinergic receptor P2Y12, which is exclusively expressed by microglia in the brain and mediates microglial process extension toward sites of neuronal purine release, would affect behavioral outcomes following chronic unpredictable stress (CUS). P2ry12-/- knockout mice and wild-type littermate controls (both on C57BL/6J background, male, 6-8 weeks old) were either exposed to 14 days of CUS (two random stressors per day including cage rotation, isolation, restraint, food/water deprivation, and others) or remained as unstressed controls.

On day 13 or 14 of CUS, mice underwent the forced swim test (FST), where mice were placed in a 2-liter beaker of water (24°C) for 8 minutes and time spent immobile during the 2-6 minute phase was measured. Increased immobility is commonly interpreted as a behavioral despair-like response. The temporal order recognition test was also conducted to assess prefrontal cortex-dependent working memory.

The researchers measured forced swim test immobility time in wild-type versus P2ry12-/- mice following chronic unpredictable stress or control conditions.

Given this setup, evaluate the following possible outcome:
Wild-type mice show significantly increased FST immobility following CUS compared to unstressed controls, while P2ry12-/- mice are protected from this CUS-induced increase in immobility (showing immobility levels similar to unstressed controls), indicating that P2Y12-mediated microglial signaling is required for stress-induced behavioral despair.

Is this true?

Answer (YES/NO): YES